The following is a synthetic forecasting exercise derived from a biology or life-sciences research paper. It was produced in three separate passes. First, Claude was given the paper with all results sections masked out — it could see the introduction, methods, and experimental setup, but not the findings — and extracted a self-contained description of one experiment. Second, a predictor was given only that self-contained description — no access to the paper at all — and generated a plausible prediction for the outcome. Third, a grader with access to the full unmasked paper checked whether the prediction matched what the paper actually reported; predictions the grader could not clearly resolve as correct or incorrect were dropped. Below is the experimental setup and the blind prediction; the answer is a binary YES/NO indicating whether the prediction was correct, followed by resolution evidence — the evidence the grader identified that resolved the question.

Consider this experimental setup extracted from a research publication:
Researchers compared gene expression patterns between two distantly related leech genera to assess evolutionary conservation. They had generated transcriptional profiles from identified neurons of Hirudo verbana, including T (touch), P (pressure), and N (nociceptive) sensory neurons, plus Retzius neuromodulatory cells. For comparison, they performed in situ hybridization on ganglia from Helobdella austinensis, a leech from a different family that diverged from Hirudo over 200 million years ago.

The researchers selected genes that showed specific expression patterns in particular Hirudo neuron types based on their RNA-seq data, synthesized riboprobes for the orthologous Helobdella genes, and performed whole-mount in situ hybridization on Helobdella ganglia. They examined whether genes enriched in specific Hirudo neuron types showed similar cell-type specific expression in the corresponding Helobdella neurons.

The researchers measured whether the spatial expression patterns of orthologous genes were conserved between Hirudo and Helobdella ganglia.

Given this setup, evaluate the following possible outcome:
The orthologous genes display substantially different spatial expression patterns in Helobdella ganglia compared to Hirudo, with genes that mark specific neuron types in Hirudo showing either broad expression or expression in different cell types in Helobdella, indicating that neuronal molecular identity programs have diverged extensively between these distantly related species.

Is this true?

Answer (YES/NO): NO